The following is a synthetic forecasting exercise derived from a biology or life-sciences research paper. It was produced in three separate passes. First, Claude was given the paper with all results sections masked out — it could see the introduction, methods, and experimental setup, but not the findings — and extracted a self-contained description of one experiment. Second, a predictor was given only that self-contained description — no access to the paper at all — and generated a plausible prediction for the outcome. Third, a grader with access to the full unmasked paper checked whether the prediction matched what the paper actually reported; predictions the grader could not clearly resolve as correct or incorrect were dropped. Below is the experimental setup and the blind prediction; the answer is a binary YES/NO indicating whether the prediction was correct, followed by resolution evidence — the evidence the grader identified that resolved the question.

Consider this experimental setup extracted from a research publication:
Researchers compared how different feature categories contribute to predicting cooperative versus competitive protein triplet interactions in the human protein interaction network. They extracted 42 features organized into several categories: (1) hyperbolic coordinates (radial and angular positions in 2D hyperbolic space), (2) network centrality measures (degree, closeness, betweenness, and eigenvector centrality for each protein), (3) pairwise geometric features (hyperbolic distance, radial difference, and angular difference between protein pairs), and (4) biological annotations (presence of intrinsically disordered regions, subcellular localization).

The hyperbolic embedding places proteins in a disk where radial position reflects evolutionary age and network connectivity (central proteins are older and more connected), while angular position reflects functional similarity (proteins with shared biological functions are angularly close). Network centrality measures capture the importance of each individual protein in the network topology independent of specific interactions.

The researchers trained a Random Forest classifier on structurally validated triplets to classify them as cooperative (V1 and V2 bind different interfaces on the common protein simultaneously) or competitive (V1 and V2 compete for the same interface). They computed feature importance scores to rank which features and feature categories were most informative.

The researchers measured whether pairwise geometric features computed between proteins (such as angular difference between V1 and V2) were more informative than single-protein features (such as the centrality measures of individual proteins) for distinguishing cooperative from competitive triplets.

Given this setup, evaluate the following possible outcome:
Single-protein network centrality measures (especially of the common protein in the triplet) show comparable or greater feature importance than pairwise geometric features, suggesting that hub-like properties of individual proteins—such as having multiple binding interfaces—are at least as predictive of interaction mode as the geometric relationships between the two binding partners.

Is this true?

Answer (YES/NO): NO